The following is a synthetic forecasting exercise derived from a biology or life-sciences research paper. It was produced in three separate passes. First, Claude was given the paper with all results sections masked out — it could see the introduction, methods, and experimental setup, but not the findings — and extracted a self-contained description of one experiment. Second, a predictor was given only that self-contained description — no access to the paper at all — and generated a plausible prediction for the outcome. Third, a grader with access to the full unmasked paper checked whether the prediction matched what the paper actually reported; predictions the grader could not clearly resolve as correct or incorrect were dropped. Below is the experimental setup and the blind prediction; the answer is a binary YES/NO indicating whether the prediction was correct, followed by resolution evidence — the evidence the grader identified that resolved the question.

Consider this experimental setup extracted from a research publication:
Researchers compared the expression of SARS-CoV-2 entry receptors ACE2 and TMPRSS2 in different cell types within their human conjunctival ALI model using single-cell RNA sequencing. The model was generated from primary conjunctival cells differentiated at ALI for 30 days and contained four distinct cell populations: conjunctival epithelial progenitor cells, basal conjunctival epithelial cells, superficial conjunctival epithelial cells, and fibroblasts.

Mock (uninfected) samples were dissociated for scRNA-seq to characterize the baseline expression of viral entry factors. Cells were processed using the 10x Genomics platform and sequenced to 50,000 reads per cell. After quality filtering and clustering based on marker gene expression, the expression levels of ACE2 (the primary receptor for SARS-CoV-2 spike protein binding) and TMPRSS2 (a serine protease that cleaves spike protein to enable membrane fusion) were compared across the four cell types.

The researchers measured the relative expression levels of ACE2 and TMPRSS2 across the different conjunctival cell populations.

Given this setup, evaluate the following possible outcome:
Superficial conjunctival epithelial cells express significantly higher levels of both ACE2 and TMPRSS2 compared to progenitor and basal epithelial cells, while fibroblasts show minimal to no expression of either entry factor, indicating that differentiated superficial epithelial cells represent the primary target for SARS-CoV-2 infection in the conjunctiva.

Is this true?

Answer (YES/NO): NO